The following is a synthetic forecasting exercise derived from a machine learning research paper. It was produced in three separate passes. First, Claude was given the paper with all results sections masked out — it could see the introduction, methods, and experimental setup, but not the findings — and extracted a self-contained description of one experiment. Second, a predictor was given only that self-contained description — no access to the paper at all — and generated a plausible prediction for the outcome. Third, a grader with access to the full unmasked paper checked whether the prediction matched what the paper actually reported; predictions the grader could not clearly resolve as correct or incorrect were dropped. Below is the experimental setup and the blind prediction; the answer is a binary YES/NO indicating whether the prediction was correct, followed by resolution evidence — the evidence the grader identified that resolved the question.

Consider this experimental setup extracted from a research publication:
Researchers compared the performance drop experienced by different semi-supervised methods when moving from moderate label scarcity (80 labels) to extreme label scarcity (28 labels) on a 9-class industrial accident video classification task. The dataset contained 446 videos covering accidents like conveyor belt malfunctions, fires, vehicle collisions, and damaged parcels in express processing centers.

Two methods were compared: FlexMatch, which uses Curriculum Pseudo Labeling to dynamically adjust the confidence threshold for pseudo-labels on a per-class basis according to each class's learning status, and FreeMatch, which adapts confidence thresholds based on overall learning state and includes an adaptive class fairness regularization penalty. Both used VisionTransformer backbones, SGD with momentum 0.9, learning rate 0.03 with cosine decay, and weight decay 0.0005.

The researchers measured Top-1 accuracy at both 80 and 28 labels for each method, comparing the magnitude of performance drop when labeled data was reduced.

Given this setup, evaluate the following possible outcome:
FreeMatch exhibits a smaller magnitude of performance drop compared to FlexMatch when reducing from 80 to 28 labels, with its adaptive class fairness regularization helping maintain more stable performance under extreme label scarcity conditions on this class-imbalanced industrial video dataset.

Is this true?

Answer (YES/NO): NO